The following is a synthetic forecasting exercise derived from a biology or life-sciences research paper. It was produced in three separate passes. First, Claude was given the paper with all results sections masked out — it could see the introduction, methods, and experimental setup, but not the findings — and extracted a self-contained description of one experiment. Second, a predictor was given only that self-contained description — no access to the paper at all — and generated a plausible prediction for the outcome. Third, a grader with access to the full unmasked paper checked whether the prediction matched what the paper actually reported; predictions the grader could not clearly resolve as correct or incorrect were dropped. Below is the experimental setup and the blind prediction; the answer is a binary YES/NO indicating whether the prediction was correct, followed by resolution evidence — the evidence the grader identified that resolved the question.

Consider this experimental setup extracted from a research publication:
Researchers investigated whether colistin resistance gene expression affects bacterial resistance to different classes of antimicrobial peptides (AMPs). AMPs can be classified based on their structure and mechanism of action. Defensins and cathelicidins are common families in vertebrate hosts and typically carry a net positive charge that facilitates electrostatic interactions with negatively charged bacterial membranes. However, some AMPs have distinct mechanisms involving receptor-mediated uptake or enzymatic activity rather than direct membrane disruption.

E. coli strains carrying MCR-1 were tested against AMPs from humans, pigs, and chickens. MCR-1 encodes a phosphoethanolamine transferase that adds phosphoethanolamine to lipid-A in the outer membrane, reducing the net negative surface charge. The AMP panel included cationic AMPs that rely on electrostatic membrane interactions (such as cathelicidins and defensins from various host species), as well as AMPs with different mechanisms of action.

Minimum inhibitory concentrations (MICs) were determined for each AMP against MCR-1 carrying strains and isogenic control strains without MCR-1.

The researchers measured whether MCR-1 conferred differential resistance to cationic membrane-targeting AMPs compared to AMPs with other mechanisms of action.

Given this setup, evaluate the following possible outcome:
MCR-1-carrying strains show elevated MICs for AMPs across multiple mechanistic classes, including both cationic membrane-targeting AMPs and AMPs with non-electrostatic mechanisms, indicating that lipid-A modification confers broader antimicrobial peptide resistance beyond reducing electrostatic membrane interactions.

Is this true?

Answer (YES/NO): NO